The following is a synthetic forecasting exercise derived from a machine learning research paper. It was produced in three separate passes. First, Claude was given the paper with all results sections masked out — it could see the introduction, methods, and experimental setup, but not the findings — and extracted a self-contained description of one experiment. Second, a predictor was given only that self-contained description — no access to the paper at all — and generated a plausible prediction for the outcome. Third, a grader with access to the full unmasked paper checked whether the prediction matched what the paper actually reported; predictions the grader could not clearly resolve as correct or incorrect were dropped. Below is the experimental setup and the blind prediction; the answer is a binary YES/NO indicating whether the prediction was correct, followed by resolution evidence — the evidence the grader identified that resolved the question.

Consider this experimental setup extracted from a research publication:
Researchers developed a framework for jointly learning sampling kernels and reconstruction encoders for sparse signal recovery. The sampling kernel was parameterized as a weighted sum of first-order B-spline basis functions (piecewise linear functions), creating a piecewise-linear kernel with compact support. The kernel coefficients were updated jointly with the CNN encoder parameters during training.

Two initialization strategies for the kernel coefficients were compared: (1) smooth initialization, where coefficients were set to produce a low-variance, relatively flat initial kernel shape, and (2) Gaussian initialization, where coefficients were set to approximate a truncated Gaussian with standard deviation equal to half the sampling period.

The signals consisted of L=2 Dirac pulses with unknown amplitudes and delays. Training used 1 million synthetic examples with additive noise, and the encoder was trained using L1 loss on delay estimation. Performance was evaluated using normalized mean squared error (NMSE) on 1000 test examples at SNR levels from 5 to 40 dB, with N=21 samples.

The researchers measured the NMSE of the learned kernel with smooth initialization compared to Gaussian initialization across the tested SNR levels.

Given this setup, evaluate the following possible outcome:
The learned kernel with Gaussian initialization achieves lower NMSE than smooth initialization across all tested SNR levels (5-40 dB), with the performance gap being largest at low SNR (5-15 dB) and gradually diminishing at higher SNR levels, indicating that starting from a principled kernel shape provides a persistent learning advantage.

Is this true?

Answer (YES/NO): NO